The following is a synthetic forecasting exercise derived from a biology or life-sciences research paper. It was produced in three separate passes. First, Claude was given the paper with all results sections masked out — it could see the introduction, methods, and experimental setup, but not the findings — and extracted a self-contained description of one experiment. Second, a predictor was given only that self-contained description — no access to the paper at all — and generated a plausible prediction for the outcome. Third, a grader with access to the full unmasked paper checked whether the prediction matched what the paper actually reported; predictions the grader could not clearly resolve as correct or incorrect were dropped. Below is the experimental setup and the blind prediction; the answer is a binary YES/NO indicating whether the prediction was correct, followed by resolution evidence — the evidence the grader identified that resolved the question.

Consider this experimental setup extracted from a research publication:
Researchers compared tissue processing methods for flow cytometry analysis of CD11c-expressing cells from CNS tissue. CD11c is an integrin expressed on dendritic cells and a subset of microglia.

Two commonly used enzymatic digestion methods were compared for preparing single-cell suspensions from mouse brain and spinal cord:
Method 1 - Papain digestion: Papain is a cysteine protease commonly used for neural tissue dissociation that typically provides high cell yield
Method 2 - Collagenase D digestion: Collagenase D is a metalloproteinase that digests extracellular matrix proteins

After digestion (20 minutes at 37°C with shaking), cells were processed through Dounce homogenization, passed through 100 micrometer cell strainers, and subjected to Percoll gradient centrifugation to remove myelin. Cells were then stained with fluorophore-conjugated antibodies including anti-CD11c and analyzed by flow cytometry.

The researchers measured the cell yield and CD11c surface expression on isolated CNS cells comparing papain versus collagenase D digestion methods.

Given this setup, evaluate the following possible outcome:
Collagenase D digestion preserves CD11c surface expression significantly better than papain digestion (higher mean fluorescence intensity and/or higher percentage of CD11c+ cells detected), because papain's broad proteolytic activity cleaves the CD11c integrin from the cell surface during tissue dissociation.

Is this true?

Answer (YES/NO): YES